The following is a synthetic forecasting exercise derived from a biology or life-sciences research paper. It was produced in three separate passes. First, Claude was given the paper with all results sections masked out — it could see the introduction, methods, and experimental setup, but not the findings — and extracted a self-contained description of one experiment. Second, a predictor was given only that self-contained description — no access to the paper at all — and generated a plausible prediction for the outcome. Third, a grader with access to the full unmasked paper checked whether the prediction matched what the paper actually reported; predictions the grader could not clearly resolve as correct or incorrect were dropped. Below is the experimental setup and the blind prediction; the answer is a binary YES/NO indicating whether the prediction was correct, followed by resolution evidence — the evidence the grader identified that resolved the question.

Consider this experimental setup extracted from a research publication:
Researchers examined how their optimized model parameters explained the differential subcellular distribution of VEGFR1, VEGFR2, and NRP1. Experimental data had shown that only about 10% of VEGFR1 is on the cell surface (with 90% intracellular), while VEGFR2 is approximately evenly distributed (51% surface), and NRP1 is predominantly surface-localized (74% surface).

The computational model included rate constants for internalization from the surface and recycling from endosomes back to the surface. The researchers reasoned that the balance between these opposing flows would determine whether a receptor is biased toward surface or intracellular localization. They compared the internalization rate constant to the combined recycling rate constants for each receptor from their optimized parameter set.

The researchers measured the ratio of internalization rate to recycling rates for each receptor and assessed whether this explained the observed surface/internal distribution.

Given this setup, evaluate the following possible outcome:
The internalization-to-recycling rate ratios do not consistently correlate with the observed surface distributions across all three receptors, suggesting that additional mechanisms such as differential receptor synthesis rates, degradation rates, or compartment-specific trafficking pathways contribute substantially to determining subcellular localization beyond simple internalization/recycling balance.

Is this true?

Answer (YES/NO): NO